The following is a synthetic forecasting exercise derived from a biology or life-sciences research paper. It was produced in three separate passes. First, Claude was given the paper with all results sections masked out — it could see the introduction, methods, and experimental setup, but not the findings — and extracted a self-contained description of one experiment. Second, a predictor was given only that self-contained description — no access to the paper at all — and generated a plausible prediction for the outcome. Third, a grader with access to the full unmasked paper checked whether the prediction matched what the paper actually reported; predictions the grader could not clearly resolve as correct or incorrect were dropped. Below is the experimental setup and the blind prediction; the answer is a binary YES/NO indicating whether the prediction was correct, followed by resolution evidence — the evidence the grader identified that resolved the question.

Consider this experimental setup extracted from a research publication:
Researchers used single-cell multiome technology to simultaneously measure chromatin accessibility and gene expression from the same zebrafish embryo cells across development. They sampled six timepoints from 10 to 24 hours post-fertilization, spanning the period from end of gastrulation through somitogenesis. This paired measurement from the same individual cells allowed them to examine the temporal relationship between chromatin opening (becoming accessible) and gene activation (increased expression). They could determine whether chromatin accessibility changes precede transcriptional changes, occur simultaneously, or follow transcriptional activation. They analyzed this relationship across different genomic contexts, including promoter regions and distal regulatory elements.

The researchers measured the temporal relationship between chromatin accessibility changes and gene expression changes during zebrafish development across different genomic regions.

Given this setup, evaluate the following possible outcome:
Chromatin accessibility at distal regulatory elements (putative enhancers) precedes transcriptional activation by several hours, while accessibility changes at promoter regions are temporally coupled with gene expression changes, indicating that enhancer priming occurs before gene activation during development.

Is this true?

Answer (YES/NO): NO